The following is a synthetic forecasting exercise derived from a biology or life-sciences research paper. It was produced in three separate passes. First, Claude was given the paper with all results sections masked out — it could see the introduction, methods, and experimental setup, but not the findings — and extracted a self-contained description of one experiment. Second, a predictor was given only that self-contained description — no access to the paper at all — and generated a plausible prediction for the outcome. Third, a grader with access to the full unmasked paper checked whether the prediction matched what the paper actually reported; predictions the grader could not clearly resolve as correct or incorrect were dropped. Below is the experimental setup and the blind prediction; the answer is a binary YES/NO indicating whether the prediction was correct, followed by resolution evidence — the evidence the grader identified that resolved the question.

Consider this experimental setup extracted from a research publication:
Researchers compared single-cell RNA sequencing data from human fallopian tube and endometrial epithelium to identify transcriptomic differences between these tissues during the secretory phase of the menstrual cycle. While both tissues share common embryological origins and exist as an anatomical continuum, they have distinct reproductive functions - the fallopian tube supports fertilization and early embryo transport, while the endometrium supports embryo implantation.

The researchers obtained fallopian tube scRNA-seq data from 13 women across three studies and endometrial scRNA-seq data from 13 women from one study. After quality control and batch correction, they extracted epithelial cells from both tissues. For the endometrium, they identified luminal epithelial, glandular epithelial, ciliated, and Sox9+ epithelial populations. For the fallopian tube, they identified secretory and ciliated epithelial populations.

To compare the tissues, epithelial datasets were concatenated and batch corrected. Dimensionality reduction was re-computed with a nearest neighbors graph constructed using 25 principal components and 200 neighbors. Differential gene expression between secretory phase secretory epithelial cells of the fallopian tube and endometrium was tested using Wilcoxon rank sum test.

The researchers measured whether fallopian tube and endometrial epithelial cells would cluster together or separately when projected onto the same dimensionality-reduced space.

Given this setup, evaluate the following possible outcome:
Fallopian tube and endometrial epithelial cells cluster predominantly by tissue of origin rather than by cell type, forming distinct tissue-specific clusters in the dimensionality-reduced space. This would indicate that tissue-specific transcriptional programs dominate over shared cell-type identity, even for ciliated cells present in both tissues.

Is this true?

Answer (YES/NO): NO